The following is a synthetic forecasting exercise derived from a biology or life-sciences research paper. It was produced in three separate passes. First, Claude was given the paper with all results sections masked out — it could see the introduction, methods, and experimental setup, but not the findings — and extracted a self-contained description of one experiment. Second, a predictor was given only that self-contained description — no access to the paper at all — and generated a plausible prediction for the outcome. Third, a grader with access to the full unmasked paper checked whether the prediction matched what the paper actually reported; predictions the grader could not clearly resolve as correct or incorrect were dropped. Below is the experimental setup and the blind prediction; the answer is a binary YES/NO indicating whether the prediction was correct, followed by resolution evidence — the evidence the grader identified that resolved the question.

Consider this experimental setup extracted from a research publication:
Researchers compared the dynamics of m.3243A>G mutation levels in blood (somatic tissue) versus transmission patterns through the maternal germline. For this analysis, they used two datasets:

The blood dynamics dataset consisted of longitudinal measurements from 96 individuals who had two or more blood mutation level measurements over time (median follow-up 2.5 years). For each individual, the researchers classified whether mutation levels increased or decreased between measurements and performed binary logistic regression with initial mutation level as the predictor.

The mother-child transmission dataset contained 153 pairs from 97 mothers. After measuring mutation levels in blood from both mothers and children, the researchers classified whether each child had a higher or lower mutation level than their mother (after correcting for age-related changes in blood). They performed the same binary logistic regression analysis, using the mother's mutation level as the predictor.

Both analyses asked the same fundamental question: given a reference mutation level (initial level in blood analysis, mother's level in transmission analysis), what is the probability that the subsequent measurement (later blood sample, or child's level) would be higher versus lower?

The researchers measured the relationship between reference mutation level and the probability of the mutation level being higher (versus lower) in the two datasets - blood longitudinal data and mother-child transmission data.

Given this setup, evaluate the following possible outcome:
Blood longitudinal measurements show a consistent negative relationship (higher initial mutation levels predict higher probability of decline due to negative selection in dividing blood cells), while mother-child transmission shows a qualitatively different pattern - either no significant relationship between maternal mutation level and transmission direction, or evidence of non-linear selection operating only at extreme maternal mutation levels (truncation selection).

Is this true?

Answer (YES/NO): NO